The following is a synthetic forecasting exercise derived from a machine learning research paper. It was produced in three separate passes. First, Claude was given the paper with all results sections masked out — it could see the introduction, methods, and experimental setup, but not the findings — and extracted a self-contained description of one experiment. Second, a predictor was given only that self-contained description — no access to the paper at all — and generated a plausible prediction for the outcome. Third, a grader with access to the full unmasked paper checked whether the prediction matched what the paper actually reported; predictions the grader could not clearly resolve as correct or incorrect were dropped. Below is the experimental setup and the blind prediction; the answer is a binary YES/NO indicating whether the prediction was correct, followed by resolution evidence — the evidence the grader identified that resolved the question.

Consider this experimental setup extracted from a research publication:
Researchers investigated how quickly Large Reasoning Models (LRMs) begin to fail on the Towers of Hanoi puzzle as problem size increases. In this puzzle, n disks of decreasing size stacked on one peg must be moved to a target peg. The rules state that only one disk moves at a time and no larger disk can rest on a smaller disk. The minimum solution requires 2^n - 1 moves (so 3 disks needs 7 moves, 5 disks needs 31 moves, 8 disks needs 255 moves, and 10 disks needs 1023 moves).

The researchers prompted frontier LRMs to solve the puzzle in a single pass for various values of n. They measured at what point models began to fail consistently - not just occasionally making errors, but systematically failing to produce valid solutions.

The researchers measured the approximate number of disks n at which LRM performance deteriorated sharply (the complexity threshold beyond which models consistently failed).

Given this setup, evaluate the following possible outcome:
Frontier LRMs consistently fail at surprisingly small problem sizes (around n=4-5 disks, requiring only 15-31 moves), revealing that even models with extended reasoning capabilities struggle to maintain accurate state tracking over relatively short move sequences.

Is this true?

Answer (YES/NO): NO